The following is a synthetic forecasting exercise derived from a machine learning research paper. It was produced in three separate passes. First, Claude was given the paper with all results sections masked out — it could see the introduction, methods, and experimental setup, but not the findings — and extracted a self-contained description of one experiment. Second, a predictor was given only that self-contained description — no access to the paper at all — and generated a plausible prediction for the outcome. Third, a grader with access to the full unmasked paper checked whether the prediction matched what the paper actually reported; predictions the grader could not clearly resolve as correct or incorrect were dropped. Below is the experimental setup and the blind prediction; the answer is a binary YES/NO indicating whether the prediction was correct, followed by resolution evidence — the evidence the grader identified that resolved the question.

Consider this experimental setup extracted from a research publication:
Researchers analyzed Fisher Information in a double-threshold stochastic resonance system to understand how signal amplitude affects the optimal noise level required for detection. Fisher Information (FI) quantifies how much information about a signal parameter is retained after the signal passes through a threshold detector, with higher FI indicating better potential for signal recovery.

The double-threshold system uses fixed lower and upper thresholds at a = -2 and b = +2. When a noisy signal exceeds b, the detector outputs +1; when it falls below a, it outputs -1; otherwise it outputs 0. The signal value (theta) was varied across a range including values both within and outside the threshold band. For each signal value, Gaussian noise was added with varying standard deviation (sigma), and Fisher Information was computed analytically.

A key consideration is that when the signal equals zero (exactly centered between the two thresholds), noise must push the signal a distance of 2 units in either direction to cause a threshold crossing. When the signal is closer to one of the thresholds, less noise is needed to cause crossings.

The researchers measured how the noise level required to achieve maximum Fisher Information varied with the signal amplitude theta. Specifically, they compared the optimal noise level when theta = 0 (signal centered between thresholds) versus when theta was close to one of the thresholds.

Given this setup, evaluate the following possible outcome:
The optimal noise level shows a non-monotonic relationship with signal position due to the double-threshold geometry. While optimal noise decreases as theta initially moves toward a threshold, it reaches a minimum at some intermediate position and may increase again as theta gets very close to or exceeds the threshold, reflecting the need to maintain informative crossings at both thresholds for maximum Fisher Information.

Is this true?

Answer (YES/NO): NO